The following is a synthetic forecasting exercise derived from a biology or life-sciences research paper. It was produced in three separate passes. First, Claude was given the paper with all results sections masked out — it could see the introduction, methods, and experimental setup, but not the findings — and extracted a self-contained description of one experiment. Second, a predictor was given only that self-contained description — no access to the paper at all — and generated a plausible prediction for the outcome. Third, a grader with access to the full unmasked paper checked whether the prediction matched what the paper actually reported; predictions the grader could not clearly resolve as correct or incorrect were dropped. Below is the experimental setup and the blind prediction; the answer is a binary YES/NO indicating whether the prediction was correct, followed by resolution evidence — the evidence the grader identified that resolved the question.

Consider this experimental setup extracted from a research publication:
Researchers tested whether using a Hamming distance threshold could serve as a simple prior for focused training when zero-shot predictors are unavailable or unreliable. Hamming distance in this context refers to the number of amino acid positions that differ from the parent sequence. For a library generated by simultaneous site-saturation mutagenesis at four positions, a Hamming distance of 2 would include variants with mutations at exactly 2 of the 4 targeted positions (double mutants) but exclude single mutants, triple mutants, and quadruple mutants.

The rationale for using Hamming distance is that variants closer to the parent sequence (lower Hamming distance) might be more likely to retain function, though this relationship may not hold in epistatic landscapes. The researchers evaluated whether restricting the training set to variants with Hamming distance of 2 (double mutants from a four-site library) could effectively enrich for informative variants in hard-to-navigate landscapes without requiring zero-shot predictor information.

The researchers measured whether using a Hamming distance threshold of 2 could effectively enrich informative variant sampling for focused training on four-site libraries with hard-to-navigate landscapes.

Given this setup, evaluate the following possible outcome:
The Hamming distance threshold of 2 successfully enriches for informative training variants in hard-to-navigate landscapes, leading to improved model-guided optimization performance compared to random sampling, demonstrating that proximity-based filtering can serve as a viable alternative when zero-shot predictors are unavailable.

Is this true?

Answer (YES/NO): YES